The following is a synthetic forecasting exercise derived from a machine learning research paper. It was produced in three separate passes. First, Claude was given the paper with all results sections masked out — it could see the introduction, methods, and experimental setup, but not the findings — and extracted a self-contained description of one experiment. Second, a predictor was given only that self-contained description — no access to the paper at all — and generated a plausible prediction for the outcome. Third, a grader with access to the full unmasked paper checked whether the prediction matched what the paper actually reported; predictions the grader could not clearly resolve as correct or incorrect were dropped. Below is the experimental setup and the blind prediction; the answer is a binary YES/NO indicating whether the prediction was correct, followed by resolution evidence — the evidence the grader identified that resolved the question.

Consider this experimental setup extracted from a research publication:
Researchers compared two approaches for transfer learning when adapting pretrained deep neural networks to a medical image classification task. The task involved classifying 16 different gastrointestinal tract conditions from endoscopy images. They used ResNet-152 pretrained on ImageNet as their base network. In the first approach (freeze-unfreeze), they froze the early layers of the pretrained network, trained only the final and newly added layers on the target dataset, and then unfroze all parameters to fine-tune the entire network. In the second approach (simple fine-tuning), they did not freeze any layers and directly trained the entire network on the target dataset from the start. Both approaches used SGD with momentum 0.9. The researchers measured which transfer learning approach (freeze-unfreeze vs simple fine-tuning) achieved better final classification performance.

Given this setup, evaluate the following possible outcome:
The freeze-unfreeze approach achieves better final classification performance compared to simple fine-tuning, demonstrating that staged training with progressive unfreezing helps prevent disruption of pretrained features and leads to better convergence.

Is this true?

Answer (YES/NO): NO